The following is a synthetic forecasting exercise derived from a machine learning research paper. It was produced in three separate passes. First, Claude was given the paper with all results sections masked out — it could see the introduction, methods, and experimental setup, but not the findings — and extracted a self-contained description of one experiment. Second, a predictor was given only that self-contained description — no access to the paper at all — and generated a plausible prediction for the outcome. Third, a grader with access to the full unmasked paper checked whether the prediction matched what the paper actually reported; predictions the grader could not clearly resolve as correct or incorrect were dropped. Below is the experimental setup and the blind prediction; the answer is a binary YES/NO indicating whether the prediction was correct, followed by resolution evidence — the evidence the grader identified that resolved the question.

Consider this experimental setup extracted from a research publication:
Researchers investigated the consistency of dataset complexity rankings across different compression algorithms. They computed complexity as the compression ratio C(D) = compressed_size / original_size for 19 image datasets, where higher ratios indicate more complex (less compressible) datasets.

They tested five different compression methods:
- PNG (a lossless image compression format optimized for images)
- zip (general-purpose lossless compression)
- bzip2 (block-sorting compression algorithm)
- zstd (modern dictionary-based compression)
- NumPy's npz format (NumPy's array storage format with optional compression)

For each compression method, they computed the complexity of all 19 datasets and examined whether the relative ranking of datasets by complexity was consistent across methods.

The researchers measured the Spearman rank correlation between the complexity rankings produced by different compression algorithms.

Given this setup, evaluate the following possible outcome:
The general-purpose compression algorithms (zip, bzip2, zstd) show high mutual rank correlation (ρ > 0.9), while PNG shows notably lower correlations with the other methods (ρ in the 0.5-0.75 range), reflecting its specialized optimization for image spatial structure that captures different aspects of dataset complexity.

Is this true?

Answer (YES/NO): NO